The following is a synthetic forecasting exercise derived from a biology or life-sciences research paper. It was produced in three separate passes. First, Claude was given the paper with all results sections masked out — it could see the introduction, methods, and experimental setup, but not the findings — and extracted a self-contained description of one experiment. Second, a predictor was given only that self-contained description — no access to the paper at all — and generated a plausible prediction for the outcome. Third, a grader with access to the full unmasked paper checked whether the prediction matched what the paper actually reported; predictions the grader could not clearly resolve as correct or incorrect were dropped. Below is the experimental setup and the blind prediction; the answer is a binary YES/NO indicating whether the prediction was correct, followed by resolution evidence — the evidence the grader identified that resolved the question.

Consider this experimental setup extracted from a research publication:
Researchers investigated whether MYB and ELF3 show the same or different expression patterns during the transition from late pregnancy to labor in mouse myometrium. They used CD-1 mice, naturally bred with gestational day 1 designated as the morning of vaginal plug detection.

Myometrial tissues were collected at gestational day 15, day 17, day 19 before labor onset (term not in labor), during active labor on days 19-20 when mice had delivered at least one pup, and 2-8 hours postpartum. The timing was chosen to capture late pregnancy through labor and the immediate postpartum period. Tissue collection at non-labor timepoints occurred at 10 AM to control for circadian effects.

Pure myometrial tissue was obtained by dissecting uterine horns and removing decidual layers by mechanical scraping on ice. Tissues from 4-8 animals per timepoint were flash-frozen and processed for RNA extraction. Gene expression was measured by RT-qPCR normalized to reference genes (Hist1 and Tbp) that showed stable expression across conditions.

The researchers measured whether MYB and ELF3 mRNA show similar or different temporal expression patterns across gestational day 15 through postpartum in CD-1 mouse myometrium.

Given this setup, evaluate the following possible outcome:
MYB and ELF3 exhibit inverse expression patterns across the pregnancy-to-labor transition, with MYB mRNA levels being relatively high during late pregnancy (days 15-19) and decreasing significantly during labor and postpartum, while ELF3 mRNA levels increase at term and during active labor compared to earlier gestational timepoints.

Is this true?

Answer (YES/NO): NO